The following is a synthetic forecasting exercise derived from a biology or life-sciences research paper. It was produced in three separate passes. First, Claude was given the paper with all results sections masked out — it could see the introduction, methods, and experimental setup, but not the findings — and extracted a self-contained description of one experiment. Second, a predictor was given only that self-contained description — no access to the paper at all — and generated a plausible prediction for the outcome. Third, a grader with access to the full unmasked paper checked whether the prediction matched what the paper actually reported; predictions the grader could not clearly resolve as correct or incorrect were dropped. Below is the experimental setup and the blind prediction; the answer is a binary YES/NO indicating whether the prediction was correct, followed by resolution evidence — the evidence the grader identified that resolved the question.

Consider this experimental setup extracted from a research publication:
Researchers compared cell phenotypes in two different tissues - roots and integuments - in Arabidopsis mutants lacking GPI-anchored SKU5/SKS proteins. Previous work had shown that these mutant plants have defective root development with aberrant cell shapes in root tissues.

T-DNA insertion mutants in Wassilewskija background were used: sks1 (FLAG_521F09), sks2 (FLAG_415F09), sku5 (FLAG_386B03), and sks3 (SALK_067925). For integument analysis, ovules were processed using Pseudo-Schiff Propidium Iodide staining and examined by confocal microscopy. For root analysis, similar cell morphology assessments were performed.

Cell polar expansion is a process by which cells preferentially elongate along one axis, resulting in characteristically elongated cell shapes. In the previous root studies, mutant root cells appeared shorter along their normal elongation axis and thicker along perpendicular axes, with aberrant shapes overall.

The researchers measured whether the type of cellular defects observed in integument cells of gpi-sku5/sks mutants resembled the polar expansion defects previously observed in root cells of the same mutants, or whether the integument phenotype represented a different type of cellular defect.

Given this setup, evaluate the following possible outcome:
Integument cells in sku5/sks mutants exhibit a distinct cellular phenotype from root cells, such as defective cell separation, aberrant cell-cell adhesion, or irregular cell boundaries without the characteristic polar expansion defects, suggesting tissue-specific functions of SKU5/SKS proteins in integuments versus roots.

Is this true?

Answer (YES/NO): NO